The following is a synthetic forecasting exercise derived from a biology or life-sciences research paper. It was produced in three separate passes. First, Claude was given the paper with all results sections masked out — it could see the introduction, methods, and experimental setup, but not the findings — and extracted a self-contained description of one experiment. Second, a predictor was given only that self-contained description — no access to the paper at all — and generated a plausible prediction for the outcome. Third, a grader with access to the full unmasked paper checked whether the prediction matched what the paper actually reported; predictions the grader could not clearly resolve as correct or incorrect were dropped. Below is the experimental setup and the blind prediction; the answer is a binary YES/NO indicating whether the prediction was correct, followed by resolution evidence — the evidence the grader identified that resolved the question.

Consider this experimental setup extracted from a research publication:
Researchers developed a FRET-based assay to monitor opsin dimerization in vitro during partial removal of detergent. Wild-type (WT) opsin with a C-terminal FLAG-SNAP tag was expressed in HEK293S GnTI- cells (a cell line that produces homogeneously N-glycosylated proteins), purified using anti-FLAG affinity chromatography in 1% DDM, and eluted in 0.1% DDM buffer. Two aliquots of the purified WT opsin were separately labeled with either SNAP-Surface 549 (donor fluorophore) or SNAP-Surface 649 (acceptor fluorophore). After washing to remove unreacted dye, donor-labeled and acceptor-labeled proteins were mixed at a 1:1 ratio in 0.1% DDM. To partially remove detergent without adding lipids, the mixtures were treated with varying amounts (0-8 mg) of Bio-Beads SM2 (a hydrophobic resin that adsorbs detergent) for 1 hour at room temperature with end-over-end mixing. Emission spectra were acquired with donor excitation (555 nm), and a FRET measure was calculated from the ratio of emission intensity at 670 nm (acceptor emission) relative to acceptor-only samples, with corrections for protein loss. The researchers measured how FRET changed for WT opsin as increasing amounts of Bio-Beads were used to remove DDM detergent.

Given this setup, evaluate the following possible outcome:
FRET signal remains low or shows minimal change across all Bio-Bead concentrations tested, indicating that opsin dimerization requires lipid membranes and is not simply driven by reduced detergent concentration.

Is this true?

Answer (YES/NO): NO